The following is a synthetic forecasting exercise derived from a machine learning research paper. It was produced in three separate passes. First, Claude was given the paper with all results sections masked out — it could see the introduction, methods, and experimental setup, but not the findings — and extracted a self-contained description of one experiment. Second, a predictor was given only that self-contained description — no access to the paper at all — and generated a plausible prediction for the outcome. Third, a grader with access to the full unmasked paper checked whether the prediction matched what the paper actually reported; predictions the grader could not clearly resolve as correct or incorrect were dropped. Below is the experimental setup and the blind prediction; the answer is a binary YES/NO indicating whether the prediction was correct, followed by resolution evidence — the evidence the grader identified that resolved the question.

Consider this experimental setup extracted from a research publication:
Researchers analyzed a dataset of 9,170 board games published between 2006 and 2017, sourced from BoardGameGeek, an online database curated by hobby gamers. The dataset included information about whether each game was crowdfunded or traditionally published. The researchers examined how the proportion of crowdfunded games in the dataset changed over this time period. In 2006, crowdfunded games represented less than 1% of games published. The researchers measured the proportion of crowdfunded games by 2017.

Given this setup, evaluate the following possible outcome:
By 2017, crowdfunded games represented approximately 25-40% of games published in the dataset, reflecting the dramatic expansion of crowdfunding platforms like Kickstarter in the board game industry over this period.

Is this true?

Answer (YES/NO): YES